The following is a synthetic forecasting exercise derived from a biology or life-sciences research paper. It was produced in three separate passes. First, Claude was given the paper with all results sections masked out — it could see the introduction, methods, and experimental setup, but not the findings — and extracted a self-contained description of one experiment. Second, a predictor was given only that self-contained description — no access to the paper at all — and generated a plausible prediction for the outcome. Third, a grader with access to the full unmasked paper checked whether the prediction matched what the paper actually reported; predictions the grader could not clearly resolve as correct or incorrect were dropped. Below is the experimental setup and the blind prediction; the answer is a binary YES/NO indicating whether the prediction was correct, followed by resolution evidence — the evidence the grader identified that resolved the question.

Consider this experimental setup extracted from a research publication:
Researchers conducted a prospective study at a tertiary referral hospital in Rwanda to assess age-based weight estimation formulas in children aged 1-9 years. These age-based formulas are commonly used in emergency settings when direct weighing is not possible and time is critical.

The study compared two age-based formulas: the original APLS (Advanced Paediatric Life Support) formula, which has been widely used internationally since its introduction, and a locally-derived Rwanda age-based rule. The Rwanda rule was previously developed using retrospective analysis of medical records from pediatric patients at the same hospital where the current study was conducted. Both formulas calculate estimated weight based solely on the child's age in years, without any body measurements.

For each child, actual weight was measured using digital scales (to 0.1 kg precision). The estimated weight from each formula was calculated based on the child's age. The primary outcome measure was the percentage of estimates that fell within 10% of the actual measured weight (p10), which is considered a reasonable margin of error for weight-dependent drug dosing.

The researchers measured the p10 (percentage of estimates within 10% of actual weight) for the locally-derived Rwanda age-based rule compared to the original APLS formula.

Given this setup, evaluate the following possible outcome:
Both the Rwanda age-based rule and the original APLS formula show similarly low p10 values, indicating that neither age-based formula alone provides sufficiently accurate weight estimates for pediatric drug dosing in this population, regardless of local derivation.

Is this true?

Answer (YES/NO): NO